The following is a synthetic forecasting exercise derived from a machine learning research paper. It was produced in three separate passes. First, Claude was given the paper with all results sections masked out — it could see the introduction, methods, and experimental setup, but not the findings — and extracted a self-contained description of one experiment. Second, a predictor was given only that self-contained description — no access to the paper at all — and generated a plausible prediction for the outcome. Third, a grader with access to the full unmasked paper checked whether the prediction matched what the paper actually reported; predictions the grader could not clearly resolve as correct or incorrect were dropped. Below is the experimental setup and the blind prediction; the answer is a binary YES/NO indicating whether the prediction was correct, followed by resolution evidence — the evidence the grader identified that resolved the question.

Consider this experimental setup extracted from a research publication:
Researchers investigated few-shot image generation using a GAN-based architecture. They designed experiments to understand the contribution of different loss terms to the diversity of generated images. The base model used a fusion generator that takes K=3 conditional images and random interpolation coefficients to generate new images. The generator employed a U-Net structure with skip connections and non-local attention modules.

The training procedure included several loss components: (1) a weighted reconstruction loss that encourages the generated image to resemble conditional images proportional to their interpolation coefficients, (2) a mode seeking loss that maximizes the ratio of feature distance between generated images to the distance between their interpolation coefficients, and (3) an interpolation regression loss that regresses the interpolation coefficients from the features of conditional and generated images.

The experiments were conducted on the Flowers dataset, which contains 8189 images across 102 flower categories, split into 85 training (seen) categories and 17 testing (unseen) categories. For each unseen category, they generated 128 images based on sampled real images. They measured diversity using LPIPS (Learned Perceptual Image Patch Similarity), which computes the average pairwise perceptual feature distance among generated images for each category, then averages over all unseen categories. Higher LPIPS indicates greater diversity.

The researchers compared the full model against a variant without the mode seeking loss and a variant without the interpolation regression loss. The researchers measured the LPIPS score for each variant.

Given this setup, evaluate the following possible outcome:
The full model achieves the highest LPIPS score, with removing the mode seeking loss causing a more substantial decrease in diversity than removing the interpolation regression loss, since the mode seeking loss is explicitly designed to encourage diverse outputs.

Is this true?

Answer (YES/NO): NO